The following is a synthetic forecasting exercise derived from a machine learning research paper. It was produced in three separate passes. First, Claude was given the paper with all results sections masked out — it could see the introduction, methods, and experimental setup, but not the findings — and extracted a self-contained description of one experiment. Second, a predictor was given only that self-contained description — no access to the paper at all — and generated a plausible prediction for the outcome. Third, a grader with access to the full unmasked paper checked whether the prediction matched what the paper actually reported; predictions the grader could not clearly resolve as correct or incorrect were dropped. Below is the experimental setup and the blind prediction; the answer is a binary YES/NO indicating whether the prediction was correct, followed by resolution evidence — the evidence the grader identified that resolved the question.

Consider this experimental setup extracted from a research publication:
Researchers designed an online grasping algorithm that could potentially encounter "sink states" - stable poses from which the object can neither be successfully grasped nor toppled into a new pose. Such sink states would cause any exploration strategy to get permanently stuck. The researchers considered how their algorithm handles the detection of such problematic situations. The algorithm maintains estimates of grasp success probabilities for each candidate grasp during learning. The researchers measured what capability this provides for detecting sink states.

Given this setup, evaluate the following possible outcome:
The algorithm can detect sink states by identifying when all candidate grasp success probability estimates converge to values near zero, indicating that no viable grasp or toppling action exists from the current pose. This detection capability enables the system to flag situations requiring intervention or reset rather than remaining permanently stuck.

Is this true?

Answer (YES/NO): YES